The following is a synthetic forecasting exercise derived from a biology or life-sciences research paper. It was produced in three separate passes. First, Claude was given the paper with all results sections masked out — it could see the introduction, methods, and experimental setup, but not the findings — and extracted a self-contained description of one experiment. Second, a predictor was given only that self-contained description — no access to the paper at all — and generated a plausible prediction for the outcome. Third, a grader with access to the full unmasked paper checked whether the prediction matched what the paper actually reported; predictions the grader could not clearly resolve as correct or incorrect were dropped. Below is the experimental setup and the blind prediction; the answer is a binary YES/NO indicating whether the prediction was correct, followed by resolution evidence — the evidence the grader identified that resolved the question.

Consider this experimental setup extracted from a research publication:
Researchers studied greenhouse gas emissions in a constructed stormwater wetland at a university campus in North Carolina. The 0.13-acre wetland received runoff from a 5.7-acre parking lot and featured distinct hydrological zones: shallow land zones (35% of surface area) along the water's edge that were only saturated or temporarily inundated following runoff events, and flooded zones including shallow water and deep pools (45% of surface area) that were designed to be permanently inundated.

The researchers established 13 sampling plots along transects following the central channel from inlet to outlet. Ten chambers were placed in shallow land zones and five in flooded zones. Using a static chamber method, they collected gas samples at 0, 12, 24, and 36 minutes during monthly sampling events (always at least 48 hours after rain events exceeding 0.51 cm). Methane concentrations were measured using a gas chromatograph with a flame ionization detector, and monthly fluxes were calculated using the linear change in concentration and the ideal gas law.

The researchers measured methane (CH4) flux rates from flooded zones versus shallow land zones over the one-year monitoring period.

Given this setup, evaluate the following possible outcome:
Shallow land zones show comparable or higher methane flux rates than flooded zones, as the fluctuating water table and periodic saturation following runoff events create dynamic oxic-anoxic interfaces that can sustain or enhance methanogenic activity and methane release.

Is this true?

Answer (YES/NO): NO